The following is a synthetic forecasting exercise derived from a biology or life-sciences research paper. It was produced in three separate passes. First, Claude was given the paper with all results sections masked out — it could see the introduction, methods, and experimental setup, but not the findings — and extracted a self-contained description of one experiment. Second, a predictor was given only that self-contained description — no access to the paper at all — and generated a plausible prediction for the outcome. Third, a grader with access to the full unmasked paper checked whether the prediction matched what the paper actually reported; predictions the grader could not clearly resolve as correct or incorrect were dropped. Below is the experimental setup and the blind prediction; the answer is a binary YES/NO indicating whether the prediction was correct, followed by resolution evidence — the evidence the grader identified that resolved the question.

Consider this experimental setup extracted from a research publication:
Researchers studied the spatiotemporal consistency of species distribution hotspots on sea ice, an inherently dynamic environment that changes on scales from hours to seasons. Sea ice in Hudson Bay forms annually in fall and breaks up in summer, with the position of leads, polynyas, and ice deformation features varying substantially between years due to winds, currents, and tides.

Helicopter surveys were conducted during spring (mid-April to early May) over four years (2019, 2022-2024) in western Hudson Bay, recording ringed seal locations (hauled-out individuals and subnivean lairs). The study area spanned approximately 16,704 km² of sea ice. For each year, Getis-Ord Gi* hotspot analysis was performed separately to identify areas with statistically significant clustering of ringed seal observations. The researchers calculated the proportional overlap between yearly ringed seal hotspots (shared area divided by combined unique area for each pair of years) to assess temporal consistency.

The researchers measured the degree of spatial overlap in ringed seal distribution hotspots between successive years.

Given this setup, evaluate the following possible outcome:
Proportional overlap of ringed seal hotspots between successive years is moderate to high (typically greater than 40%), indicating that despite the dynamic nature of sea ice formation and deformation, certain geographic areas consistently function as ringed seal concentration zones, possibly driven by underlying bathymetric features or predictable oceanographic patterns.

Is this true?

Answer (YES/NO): NO